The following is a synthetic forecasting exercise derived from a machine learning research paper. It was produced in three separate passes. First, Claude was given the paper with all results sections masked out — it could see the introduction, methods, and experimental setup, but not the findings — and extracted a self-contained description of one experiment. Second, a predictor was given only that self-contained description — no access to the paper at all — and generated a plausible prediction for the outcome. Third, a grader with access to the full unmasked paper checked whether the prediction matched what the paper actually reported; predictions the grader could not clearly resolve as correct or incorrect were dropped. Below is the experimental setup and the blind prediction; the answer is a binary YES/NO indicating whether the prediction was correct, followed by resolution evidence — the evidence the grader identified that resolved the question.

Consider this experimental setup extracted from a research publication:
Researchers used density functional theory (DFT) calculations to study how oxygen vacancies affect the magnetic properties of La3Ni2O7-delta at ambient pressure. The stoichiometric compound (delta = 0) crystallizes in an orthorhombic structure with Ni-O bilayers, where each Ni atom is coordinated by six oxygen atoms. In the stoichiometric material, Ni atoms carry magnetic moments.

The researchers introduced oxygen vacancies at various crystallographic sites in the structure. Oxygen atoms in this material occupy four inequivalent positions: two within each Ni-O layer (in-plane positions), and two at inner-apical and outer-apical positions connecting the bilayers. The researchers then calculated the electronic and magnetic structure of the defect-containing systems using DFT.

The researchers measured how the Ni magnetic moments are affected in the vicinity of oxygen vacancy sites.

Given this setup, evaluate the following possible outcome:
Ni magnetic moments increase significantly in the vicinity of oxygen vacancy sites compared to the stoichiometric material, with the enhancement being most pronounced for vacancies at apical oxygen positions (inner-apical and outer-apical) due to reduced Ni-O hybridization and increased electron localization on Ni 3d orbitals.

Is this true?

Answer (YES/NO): NO